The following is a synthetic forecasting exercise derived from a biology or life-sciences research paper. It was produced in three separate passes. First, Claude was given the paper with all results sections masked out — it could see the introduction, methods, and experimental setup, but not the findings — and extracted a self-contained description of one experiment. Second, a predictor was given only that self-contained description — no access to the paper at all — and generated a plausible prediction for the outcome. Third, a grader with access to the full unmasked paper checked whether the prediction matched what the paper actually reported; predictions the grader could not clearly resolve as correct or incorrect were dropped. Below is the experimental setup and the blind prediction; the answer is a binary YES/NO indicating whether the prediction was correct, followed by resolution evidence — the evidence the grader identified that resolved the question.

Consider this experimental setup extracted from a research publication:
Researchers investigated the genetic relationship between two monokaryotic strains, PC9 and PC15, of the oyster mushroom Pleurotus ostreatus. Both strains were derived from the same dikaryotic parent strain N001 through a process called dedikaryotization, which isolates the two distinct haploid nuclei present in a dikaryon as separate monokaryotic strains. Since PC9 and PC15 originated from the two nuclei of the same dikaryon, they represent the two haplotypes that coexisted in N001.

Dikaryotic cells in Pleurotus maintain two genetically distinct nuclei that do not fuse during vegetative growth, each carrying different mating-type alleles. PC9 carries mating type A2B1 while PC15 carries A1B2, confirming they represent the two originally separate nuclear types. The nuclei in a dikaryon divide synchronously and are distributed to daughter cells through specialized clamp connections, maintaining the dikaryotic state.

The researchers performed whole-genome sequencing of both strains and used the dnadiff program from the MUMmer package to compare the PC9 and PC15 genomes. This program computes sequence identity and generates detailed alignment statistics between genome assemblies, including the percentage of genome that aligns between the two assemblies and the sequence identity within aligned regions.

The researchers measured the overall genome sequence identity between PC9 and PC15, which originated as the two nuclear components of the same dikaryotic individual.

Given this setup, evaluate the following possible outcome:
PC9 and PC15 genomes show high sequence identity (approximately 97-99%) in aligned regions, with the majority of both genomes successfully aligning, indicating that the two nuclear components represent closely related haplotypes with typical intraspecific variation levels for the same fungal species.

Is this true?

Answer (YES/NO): NO